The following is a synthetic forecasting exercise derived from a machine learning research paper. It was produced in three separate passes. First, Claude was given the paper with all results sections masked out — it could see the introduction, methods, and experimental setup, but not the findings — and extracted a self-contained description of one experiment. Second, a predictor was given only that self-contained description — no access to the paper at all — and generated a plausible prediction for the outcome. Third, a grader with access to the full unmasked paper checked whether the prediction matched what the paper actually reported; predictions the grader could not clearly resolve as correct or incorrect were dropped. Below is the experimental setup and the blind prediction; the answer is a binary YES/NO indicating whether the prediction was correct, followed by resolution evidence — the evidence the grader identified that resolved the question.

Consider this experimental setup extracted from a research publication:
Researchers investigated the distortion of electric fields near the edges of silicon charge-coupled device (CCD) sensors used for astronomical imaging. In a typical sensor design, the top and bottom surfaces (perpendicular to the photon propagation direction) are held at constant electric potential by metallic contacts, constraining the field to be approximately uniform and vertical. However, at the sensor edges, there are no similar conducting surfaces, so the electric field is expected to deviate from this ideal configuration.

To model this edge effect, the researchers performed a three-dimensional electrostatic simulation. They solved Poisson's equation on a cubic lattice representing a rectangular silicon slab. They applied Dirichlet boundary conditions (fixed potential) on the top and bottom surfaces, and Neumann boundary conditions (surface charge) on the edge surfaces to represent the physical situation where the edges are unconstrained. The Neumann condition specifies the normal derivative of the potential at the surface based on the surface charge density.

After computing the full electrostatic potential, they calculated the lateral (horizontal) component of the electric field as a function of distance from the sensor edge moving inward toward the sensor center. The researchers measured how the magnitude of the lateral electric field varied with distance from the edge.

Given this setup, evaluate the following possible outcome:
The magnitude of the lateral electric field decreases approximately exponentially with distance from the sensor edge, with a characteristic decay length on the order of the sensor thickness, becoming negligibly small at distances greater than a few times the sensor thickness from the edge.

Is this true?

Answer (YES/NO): NO